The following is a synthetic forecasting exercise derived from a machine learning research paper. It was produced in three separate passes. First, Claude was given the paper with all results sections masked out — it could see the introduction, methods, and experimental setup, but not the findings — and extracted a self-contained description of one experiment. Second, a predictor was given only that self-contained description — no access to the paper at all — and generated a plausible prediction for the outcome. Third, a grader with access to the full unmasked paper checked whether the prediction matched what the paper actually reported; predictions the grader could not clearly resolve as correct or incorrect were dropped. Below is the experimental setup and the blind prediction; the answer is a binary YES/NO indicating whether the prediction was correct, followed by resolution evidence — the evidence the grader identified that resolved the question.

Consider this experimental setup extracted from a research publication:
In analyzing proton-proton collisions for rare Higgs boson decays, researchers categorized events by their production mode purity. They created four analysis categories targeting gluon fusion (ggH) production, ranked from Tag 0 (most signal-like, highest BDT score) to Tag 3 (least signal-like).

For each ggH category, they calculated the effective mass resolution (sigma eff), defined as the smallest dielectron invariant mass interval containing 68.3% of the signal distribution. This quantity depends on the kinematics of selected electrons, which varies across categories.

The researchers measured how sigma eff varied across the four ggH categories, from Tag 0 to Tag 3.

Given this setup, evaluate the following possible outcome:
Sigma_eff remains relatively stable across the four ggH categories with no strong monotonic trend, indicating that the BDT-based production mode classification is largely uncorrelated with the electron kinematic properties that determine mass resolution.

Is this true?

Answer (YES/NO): NO